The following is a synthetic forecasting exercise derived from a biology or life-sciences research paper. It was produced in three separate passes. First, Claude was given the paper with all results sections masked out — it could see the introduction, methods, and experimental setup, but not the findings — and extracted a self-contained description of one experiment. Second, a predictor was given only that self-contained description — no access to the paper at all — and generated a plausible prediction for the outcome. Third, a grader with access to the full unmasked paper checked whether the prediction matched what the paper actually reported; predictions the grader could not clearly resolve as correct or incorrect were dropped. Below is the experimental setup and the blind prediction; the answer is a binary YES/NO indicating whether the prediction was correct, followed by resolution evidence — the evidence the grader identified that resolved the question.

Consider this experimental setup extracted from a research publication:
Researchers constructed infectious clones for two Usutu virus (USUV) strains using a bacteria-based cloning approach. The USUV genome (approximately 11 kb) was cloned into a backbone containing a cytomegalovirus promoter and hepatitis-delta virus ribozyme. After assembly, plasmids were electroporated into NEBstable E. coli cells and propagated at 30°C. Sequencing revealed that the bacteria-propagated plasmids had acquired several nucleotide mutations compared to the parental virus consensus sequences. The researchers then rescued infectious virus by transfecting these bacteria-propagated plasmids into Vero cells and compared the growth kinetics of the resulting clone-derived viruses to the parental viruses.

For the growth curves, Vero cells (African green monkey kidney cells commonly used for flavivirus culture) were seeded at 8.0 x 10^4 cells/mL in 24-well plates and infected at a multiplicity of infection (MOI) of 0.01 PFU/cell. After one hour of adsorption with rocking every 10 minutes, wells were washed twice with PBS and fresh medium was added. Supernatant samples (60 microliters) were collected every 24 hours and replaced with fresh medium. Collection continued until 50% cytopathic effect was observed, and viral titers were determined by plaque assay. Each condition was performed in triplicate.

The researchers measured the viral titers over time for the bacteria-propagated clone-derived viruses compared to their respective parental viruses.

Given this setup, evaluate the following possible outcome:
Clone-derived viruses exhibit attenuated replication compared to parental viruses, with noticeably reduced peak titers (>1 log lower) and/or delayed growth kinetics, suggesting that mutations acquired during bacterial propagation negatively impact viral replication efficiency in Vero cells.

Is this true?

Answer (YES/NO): NO